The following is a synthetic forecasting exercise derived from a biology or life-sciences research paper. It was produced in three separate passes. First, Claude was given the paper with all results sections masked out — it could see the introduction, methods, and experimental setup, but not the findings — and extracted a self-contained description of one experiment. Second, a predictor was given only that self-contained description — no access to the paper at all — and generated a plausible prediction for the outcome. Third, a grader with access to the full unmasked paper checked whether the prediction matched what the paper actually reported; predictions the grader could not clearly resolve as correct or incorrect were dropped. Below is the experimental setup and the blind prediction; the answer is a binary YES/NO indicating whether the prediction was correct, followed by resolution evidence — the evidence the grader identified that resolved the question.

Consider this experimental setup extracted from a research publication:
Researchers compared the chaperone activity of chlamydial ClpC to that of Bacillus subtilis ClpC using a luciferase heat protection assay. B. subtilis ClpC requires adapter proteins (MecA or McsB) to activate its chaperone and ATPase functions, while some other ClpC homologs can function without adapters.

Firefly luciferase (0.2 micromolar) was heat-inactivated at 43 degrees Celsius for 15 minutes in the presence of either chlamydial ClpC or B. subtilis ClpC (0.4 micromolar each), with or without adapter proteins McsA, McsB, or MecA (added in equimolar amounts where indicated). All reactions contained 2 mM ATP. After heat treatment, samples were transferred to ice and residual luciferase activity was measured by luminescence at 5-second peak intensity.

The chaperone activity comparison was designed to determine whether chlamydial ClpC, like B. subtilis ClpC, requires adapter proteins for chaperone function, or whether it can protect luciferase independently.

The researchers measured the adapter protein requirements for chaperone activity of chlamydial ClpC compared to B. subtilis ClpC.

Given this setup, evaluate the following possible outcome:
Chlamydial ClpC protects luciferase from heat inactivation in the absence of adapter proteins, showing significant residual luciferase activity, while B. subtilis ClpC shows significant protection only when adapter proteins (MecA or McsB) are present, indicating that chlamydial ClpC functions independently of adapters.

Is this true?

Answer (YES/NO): NO